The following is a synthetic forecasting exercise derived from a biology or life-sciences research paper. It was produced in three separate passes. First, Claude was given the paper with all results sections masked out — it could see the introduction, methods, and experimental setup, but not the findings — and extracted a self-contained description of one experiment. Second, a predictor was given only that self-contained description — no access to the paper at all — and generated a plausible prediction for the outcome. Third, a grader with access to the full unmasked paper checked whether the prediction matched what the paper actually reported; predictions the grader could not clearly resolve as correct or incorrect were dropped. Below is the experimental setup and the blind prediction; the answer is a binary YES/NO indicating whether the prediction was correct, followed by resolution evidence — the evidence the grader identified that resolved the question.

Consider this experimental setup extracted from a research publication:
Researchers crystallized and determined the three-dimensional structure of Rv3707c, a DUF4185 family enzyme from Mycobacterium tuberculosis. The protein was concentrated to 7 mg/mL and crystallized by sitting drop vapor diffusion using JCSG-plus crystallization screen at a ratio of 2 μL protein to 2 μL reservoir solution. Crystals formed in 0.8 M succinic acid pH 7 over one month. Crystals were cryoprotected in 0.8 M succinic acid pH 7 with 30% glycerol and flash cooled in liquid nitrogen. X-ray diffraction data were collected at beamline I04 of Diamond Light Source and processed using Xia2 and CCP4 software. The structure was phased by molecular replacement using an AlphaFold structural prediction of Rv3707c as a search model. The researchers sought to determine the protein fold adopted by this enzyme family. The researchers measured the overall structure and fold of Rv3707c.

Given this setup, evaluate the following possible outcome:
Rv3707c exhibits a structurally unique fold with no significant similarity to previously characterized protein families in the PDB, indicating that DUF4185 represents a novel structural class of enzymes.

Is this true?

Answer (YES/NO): NO